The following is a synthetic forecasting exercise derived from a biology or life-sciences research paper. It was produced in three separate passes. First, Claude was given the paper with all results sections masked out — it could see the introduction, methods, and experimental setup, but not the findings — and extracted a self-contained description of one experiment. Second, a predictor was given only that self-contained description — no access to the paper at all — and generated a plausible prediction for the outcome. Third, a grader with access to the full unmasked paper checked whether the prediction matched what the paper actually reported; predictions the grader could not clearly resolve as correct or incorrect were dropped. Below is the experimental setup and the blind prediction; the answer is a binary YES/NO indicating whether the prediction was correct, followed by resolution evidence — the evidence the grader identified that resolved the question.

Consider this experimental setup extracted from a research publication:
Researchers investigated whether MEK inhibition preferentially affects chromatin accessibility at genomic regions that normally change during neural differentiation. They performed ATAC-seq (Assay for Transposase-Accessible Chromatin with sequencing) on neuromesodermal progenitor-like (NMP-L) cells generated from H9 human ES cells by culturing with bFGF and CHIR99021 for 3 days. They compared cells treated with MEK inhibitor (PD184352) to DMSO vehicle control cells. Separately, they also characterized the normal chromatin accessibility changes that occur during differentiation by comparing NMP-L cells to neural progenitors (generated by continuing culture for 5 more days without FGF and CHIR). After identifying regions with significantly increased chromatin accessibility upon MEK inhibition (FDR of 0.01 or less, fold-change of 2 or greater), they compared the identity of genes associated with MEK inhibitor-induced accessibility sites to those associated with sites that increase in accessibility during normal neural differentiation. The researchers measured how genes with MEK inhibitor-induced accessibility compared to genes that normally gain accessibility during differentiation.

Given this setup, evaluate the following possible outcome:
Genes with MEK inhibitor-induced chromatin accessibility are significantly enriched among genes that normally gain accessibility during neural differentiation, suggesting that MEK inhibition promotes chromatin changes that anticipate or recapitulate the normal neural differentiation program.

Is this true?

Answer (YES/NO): YES